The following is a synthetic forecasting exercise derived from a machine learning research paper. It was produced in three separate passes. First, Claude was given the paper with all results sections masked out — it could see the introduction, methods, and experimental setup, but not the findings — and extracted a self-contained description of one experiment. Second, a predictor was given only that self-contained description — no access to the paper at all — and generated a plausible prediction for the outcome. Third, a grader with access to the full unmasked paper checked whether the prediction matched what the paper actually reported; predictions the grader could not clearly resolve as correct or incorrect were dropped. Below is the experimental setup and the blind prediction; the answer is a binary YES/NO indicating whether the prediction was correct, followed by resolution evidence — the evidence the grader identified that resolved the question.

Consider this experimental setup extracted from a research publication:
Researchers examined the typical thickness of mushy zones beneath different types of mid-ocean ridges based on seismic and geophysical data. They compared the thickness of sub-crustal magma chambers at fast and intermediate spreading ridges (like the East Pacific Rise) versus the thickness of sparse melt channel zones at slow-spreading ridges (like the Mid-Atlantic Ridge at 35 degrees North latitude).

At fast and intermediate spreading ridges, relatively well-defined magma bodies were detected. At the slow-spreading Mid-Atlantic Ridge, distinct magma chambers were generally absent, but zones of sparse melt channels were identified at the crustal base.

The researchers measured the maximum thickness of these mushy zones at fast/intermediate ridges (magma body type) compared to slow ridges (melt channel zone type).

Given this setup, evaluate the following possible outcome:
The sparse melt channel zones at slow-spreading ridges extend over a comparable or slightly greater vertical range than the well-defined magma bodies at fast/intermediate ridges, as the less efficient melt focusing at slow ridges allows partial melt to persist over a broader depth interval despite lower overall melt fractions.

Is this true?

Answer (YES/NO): YES